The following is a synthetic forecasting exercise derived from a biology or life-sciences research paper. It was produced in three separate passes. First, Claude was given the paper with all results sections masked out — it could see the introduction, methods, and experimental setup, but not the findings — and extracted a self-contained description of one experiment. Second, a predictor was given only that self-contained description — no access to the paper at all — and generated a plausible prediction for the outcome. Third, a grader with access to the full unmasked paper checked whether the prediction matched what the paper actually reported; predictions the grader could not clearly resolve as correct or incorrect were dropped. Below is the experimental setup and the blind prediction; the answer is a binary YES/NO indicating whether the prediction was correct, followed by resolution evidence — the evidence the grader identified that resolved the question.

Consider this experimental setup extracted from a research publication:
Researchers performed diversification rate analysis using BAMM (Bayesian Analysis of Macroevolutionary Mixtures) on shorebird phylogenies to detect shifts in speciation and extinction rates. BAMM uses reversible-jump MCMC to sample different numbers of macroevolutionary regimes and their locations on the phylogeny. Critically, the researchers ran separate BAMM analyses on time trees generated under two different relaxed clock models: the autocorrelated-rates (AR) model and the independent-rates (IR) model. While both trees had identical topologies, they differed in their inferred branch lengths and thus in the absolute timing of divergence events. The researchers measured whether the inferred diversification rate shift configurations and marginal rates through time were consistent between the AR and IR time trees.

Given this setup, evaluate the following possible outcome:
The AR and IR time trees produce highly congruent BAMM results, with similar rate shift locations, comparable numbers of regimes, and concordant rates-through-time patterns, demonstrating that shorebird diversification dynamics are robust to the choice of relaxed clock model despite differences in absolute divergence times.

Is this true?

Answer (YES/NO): NO